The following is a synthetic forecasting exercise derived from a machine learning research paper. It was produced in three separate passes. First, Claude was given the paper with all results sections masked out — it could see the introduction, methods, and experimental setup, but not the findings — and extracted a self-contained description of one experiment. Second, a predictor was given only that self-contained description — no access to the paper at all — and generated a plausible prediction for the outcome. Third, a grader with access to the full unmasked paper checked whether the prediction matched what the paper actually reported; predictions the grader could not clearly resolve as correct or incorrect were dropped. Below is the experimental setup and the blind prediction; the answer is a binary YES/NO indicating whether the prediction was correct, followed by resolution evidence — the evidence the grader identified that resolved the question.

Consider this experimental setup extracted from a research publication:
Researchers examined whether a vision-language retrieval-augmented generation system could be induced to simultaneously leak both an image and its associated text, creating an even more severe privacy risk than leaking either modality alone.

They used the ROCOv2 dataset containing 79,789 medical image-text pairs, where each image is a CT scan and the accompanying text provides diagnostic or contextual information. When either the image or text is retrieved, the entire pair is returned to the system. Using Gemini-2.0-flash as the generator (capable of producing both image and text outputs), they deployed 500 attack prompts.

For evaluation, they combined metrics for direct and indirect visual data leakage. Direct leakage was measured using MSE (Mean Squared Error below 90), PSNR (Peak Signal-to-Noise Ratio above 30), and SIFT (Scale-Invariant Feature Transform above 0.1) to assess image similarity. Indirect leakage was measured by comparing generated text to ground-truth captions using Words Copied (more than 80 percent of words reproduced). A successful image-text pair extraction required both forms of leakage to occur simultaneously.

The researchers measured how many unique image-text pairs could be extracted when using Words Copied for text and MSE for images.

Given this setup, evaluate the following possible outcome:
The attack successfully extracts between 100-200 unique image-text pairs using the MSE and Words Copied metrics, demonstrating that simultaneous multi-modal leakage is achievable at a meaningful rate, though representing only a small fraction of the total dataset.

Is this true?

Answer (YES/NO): NO